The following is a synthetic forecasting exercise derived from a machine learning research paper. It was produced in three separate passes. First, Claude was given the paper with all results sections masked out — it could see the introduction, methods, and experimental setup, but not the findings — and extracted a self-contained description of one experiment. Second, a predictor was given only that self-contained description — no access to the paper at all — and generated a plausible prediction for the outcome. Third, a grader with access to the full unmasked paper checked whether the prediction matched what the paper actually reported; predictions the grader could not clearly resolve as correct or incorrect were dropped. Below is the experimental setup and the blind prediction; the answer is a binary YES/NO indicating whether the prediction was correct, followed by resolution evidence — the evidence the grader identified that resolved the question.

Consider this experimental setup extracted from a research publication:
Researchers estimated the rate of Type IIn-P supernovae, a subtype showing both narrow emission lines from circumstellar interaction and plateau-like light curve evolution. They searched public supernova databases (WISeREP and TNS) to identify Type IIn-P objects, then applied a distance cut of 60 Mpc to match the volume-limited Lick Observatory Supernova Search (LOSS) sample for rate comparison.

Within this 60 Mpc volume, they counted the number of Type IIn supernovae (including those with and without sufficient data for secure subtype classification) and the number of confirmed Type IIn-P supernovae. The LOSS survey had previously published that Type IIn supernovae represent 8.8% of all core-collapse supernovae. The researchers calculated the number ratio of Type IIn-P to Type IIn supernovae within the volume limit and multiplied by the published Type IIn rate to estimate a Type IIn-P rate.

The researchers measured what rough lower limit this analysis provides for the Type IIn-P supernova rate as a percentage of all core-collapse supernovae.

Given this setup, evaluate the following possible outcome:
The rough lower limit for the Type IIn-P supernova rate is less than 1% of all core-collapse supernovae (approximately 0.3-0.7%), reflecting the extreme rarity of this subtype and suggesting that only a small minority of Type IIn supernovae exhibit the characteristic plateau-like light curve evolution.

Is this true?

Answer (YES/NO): YES